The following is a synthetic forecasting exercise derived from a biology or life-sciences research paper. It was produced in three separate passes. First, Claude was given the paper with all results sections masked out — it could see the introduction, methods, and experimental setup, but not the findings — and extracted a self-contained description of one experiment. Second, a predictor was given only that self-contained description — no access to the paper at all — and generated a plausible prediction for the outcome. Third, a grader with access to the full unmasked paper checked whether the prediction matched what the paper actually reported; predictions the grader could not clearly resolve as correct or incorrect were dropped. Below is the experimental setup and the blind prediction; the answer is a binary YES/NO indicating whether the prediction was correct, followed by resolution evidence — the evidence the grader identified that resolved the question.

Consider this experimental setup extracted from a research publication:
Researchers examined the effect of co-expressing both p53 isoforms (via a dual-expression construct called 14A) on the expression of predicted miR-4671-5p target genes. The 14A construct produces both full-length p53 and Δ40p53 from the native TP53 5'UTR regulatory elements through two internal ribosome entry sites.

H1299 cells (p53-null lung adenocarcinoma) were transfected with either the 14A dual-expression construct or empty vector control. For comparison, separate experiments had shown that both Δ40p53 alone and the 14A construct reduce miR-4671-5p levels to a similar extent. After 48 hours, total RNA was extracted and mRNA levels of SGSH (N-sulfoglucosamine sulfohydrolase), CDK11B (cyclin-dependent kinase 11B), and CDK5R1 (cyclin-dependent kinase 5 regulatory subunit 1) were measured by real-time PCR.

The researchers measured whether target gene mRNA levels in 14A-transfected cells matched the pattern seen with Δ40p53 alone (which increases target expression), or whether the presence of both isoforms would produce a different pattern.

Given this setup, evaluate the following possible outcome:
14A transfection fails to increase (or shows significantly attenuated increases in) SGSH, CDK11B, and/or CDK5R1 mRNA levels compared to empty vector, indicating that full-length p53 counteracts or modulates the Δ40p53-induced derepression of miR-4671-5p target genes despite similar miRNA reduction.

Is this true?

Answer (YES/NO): YES